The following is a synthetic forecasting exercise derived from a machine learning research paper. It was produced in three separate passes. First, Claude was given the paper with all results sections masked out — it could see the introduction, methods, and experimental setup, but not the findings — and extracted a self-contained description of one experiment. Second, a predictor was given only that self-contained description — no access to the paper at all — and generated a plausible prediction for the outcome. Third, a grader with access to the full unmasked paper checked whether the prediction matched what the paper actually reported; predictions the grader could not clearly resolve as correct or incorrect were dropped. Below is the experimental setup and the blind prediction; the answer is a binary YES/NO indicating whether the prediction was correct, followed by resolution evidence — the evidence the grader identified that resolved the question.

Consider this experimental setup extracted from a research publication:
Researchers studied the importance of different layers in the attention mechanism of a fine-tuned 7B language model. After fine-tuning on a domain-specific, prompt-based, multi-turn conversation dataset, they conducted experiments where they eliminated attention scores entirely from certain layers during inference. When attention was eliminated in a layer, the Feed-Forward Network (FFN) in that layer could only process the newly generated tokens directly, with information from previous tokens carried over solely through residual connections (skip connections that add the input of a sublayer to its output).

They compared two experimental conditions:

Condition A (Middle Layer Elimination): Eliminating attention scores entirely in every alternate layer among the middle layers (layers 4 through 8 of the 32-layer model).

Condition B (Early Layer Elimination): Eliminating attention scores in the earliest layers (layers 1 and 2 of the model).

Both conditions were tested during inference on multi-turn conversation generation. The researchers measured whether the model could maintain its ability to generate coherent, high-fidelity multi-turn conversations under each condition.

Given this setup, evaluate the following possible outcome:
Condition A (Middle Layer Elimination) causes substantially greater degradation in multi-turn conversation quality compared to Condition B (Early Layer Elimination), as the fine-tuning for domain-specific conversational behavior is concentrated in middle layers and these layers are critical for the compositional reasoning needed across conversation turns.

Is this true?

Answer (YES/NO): NO